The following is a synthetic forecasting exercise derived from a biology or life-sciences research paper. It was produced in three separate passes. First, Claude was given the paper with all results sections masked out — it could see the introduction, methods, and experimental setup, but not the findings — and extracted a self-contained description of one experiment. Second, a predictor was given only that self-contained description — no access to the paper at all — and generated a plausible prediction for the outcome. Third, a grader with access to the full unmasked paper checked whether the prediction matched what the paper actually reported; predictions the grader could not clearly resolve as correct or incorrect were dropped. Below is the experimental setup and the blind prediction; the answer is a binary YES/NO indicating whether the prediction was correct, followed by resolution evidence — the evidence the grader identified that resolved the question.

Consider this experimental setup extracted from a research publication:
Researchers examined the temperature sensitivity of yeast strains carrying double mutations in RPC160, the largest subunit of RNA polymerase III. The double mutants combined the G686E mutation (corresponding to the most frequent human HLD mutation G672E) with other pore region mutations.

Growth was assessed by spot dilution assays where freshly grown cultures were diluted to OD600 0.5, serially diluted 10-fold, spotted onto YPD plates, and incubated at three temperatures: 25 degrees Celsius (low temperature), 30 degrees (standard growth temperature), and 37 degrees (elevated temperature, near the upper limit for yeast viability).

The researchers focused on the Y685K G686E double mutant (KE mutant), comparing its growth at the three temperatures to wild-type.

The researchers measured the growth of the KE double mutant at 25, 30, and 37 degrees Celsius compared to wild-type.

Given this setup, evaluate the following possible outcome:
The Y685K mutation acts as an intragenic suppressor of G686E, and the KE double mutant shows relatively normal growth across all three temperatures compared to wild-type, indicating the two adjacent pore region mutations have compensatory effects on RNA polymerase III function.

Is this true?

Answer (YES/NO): NO